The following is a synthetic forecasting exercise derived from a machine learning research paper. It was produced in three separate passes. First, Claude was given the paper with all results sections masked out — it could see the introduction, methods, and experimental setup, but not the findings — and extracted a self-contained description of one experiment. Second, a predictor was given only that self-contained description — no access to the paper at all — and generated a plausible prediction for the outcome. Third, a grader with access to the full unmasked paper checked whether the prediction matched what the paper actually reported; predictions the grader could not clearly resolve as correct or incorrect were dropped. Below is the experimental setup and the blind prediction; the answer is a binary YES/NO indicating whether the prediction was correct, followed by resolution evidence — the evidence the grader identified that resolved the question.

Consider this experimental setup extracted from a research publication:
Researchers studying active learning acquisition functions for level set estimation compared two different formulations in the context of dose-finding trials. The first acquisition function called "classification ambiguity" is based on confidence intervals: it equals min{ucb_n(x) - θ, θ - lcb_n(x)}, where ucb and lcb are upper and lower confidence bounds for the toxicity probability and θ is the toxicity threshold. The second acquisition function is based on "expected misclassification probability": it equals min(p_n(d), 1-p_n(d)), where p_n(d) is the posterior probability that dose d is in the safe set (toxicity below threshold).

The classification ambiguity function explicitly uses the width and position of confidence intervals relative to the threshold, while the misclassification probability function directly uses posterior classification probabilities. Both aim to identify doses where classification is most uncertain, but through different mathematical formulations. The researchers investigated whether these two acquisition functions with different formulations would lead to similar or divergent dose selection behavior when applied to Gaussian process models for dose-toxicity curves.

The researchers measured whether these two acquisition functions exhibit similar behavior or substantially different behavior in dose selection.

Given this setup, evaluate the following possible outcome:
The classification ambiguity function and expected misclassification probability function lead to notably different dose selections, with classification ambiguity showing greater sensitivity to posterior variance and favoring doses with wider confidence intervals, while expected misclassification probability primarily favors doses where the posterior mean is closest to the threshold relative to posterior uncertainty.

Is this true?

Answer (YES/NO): NO